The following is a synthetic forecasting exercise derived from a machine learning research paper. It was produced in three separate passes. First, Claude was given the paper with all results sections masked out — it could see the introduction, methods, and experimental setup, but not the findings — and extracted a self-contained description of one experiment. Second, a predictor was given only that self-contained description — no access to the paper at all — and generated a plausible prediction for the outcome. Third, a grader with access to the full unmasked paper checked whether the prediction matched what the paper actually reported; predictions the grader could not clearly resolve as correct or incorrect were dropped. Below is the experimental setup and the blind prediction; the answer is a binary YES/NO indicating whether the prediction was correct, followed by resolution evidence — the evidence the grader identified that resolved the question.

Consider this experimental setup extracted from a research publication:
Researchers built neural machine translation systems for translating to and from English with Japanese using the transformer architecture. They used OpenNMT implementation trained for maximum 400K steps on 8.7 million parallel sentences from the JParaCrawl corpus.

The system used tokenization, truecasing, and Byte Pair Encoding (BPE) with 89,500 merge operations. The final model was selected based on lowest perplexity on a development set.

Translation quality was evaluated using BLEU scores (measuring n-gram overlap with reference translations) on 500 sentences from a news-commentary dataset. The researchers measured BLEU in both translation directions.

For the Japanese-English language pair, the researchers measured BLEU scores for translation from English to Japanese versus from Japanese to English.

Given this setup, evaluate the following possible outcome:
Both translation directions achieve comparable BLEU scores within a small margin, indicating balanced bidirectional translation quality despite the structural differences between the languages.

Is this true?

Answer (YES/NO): NO